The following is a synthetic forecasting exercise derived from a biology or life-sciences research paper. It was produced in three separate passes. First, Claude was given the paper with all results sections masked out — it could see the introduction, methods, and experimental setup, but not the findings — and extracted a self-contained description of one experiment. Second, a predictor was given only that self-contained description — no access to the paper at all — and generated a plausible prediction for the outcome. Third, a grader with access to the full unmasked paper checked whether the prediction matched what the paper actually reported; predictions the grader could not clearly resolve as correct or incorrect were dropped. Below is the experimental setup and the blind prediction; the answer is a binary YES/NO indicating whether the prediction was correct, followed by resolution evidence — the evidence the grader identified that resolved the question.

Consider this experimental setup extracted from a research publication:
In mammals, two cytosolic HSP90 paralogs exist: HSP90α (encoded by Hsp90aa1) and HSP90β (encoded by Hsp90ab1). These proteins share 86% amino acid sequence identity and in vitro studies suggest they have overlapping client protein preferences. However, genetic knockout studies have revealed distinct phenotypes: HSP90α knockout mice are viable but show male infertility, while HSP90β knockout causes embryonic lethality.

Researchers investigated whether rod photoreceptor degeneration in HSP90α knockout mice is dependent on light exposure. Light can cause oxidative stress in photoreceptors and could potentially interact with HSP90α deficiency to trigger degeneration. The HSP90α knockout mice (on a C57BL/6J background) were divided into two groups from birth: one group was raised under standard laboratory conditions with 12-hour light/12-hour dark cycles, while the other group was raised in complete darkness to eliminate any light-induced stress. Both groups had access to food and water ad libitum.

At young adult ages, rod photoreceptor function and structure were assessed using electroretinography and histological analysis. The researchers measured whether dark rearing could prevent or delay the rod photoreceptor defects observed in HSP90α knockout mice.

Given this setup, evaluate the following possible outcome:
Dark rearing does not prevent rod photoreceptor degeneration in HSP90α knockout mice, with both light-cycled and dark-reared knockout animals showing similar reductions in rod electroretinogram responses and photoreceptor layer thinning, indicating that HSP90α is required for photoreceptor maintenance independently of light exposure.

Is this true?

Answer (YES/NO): YES